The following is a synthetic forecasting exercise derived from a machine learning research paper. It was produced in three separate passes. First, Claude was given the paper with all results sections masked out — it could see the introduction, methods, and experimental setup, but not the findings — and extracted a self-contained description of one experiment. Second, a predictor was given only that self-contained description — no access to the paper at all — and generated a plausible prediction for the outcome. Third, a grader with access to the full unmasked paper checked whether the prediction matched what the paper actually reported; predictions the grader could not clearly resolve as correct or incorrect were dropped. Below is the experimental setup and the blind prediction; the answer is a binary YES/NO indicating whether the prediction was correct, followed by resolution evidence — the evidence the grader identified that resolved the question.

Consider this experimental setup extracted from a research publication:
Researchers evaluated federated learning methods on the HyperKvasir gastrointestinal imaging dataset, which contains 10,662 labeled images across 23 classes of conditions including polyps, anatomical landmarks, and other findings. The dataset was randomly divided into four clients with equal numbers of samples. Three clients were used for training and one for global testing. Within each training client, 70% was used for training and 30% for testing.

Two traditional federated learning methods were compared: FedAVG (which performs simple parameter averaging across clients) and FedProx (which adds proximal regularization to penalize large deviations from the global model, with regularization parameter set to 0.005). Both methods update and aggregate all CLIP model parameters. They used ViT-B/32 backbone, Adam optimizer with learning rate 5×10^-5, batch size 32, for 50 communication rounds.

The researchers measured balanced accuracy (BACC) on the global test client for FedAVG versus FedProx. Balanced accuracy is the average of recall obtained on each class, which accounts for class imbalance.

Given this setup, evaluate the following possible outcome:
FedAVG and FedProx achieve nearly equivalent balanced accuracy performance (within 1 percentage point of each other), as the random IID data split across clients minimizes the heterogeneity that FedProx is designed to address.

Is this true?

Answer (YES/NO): YES